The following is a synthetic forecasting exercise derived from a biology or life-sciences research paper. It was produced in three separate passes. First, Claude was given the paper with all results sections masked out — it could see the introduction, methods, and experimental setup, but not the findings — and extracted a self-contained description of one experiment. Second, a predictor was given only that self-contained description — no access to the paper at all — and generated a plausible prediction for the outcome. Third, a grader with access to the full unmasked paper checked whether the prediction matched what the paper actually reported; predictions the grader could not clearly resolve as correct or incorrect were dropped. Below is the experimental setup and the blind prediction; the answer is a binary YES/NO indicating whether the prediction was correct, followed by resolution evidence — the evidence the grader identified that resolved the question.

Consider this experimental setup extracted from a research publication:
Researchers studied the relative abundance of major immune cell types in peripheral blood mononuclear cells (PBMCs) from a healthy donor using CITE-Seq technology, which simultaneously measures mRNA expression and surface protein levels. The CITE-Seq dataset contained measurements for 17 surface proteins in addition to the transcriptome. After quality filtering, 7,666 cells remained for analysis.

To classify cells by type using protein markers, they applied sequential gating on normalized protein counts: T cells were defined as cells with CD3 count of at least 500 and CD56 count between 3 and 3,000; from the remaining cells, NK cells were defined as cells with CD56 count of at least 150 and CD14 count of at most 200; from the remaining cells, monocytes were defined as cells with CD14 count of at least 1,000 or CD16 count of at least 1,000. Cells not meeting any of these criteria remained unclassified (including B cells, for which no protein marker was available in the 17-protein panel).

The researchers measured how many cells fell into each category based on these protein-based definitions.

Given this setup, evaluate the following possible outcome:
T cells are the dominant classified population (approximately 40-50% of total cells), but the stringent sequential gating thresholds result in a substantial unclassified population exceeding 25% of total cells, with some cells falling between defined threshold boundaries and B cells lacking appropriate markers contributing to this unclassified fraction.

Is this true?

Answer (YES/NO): NO